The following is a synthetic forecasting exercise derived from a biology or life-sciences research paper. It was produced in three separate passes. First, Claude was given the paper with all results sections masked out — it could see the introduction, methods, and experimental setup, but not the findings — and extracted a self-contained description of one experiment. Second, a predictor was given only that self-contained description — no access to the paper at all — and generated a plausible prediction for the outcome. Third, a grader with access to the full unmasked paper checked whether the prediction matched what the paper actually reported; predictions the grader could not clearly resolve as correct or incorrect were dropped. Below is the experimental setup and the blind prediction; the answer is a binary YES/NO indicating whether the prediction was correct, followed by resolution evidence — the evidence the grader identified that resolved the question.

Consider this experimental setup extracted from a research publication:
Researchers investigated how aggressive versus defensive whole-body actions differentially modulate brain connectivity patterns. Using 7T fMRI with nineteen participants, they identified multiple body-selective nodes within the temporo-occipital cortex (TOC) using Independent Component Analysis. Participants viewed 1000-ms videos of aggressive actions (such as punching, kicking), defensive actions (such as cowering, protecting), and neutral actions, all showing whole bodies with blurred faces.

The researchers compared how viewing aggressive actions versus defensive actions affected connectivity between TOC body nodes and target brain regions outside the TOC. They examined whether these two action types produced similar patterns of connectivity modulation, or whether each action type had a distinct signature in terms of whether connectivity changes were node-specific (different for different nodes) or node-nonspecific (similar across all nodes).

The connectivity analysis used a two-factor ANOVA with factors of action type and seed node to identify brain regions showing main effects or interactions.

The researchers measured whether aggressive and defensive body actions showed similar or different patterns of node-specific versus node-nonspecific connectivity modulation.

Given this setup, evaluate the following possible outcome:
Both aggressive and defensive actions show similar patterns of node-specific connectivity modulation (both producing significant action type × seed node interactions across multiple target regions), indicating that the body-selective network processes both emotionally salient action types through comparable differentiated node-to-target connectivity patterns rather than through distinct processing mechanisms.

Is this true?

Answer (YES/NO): NO